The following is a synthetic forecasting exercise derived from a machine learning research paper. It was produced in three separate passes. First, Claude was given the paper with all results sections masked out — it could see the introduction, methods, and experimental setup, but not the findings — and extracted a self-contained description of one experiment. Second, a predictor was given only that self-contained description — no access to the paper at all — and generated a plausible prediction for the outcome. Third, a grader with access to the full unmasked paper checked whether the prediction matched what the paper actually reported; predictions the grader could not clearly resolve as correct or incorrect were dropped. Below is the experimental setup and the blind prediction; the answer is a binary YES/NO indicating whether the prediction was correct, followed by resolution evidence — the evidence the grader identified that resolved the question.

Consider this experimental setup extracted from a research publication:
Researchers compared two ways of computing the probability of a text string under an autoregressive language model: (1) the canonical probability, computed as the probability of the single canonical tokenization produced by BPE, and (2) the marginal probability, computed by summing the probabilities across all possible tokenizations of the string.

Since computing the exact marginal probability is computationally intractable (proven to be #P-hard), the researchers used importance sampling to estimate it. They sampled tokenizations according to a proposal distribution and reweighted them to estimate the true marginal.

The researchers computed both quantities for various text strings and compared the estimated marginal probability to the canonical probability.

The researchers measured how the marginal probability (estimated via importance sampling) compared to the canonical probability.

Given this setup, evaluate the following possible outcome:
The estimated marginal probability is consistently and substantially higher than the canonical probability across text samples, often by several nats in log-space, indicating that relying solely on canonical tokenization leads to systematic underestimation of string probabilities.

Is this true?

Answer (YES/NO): NO